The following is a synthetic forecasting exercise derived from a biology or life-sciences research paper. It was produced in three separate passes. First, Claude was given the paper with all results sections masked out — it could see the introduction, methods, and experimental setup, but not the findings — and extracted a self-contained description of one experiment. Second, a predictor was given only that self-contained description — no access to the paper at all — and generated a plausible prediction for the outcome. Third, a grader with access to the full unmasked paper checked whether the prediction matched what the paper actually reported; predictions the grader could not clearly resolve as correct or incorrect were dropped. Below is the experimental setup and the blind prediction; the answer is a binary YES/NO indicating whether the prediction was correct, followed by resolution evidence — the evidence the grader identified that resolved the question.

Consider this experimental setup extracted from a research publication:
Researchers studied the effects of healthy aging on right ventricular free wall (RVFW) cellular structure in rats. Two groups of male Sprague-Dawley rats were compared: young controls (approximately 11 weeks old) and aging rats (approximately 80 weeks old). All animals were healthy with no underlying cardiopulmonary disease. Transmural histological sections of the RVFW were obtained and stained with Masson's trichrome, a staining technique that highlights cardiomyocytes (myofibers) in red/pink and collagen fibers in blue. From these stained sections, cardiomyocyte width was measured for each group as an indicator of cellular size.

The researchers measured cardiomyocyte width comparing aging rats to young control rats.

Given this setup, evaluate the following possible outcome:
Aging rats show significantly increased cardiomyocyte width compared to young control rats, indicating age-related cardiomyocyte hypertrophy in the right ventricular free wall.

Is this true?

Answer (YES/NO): YES